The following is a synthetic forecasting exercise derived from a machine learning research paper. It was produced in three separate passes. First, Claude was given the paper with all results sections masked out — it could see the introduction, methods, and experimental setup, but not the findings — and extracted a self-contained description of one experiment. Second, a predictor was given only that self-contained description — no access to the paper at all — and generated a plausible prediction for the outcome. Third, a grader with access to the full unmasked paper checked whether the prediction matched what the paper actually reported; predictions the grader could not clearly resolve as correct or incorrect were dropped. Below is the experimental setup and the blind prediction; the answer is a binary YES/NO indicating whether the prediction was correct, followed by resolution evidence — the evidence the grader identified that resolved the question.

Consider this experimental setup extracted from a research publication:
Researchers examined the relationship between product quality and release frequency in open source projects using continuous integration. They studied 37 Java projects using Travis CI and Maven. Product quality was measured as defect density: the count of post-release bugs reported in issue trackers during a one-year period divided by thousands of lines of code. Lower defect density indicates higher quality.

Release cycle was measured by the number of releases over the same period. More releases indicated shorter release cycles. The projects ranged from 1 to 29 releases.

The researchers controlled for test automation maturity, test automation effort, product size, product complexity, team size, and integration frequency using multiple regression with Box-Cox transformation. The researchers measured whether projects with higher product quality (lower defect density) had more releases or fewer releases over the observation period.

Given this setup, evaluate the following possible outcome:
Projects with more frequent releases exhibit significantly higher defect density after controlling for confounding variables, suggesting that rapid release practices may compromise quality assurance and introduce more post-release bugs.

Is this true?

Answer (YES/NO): YES